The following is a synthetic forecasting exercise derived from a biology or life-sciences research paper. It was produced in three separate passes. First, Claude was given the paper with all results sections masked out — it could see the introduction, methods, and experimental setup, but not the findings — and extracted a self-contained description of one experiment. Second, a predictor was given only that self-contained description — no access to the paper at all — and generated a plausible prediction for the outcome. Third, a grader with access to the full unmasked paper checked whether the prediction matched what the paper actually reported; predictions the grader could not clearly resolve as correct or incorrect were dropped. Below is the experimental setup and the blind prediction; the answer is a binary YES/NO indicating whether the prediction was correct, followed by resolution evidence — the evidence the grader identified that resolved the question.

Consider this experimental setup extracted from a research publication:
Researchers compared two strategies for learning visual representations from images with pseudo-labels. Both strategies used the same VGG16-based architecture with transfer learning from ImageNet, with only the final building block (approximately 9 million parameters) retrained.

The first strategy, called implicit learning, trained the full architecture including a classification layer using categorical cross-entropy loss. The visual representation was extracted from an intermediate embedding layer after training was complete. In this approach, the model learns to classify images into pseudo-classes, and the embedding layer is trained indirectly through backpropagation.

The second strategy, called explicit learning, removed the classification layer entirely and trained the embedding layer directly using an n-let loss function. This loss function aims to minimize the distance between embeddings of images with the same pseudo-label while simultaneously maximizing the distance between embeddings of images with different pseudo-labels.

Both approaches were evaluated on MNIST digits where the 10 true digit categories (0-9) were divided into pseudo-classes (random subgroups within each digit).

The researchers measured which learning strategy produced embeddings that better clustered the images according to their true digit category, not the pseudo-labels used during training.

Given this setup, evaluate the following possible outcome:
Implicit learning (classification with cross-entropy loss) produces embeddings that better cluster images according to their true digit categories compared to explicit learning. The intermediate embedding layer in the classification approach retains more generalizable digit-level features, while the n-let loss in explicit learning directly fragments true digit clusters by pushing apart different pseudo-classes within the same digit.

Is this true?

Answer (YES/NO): NO